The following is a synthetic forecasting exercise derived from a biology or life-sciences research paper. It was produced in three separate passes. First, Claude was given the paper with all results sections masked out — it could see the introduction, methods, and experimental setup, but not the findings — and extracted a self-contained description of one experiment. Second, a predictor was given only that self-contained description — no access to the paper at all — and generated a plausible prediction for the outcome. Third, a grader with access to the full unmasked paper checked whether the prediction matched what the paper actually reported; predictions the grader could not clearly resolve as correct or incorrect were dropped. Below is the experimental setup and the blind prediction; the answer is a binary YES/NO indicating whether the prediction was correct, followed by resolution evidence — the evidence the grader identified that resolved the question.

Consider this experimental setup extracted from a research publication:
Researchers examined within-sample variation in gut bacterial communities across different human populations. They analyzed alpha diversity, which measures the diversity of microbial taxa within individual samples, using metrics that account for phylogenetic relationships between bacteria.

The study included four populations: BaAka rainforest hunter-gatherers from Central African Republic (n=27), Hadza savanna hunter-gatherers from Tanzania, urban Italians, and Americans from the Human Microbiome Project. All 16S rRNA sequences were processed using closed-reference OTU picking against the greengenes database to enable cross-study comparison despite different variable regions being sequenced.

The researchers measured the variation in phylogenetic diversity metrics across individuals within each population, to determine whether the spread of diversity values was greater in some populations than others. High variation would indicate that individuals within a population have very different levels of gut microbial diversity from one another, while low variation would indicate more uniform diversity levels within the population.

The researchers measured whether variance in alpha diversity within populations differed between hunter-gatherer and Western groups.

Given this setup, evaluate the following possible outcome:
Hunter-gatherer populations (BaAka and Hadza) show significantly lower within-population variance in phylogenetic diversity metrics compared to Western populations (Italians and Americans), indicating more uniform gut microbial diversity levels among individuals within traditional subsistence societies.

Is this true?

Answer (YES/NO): NO